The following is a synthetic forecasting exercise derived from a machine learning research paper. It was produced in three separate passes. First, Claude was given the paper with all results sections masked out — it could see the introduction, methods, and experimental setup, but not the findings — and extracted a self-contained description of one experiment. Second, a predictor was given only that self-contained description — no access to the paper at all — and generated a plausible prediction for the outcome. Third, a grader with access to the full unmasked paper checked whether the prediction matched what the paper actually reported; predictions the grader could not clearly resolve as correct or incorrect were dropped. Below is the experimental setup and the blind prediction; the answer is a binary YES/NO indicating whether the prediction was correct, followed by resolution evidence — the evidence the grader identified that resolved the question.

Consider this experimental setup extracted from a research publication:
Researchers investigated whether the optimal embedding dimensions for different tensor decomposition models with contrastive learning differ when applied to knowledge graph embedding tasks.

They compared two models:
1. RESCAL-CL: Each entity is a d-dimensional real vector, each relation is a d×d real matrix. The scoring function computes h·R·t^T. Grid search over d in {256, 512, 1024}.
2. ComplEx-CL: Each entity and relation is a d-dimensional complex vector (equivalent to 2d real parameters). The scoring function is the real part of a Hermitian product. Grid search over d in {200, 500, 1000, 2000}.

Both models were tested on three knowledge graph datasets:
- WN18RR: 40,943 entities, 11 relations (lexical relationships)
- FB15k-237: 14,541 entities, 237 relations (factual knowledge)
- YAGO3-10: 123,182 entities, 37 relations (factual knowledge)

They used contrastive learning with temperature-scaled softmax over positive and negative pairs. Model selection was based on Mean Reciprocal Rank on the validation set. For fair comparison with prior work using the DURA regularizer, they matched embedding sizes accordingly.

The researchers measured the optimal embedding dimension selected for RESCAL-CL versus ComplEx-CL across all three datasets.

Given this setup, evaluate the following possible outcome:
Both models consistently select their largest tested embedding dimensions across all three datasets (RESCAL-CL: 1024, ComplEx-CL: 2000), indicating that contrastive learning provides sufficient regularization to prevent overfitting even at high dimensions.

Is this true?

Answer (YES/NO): NO